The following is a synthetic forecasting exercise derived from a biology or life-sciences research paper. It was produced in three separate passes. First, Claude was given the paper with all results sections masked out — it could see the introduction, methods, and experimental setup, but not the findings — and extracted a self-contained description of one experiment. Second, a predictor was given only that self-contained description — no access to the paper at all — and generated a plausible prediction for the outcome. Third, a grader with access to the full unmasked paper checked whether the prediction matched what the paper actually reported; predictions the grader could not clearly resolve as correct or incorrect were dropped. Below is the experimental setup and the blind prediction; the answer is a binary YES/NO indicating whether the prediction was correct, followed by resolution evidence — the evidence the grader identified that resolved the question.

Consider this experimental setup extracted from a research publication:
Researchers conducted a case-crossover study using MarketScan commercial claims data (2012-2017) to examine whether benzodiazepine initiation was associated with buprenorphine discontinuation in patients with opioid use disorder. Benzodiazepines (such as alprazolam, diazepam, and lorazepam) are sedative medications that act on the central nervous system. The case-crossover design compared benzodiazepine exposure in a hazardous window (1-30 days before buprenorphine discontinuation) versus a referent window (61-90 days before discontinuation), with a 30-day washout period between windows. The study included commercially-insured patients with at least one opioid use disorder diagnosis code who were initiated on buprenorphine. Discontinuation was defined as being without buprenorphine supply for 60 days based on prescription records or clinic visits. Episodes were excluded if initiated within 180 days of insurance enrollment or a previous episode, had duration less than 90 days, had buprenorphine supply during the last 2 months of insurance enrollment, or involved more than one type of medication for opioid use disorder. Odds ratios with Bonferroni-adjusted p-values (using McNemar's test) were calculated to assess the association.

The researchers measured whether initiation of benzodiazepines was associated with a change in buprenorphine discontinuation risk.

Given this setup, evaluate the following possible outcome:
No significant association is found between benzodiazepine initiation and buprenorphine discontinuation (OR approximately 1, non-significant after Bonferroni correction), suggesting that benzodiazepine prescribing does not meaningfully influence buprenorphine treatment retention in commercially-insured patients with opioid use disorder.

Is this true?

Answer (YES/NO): NO